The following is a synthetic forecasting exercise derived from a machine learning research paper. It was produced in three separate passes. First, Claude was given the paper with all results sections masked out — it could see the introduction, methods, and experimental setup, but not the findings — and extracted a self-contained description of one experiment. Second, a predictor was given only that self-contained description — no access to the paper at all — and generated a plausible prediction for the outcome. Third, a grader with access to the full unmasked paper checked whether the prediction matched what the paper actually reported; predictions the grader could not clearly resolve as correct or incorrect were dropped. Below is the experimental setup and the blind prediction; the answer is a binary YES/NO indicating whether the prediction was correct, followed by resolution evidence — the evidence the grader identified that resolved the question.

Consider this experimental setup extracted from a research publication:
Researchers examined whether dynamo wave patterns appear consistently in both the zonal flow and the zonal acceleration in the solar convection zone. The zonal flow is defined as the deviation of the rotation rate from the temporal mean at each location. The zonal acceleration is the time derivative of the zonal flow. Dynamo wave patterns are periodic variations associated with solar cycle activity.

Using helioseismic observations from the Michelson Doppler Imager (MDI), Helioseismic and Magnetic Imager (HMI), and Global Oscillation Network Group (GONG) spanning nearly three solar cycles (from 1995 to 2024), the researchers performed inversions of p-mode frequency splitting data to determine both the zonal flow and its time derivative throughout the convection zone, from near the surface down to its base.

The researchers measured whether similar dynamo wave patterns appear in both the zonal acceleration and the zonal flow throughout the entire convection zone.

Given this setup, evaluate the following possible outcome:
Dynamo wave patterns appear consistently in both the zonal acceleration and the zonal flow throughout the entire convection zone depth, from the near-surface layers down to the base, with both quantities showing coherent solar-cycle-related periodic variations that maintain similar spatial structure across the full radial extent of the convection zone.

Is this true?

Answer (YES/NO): YES